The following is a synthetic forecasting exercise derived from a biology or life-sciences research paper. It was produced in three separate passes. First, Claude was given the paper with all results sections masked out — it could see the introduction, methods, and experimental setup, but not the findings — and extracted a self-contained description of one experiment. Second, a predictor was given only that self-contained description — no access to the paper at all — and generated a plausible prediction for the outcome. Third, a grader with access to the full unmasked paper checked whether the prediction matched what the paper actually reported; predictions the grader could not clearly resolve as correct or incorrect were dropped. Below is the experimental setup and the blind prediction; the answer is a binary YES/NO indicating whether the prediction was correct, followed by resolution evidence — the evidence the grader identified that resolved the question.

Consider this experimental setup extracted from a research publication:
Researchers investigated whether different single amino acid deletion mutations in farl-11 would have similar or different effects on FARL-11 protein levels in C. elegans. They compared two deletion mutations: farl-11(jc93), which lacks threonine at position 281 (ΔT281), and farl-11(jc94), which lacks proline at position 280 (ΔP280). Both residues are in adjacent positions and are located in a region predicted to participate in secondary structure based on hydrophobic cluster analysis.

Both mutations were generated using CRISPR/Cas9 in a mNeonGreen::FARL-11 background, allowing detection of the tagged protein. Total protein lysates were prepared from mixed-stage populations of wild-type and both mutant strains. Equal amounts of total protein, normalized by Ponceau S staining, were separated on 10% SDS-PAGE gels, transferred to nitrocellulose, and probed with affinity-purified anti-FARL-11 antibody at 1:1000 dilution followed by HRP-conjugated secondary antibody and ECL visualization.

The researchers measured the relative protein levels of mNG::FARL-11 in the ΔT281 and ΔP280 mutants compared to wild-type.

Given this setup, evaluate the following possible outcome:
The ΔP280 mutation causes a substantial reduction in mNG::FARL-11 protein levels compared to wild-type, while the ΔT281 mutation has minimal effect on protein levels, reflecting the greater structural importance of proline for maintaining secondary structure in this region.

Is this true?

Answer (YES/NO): NO